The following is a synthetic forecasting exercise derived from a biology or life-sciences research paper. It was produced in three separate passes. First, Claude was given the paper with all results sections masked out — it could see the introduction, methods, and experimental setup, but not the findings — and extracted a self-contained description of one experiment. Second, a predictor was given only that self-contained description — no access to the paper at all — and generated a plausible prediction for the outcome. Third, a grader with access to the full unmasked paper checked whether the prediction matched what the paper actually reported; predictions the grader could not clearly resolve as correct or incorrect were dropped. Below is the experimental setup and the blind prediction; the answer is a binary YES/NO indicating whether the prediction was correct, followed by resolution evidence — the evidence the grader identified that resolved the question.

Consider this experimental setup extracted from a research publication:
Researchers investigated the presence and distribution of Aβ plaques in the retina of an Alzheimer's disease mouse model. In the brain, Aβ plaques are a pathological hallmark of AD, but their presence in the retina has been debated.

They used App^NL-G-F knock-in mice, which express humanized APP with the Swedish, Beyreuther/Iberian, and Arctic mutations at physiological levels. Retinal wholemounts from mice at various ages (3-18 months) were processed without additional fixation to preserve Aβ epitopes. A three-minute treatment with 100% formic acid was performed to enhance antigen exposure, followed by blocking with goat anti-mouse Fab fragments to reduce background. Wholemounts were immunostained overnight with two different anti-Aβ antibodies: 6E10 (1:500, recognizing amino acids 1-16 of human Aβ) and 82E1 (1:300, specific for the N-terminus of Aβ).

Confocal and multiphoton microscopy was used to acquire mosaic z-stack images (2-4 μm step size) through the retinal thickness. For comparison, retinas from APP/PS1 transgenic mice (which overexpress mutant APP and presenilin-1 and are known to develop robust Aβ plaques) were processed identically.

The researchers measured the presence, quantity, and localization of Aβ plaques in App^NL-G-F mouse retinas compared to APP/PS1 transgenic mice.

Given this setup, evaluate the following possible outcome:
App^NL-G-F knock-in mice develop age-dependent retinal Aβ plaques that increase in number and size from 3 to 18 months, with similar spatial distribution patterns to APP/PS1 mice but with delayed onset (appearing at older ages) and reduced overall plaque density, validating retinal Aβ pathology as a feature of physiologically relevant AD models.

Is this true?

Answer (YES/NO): NO